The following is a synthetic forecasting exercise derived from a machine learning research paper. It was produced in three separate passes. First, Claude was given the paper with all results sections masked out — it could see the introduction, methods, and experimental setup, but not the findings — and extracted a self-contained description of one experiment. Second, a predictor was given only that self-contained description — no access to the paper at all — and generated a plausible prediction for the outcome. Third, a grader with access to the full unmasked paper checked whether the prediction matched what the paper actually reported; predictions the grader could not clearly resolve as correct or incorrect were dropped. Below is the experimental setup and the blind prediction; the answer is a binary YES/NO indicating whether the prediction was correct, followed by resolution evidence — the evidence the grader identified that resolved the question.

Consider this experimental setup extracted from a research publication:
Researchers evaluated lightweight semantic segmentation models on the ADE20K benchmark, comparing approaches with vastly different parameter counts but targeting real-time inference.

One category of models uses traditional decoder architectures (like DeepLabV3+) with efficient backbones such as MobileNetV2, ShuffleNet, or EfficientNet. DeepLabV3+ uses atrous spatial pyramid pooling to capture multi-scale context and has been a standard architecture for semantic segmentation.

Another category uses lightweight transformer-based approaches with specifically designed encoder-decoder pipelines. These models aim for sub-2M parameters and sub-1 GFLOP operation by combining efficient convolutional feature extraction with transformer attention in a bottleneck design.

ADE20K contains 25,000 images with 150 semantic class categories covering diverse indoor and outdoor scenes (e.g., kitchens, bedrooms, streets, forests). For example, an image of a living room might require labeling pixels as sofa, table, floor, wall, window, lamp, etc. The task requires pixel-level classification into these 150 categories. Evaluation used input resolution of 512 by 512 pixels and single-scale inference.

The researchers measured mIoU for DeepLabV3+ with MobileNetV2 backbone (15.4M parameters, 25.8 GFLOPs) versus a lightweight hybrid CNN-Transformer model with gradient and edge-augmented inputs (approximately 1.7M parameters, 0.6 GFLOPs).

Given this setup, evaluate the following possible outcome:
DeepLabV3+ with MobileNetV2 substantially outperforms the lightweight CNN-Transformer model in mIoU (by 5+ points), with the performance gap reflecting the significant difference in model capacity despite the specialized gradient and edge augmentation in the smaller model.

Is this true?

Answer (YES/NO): NO